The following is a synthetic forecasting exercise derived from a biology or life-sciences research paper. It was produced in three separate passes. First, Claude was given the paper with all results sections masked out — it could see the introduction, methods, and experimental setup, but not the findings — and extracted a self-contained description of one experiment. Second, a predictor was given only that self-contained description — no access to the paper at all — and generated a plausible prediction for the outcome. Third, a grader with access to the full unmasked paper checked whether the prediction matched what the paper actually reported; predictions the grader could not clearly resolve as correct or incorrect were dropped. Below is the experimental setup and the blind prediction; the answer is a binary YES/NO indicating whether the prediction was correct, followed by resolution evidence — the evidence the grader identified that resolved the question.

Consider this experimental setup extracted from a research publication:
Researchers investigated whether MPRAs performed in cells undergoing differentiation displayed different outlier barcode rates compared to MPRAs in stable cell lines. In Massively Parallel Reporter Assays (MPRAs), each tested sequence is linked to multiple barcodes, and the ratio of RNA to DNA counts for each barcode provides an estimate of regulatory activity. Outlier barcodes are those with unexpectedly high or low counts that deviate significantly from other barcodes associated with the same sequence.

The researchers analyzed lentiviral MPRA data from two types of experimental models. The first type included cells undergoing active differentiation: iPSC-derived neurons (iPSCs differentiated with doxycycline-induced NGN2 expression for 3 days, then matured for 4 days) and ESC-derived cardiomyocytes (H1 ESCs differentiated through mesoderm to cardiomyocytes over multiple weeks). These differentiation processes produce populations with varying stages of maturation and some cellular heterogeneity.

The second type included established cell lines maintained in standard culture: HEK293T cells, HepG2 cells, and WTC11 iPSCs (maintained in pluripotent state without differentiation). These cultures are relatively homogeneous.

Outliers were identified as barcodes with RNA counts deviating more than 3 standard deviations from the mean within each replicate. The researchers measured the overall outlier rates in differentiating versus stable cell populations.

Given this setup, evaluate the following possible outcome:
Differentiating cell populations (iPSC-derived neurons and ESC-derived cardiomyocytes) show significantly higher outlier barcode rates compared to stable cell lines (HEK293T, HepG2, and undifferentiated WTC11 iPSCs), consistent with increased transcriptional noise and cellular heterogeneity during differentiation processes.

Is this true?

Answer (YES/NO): YES